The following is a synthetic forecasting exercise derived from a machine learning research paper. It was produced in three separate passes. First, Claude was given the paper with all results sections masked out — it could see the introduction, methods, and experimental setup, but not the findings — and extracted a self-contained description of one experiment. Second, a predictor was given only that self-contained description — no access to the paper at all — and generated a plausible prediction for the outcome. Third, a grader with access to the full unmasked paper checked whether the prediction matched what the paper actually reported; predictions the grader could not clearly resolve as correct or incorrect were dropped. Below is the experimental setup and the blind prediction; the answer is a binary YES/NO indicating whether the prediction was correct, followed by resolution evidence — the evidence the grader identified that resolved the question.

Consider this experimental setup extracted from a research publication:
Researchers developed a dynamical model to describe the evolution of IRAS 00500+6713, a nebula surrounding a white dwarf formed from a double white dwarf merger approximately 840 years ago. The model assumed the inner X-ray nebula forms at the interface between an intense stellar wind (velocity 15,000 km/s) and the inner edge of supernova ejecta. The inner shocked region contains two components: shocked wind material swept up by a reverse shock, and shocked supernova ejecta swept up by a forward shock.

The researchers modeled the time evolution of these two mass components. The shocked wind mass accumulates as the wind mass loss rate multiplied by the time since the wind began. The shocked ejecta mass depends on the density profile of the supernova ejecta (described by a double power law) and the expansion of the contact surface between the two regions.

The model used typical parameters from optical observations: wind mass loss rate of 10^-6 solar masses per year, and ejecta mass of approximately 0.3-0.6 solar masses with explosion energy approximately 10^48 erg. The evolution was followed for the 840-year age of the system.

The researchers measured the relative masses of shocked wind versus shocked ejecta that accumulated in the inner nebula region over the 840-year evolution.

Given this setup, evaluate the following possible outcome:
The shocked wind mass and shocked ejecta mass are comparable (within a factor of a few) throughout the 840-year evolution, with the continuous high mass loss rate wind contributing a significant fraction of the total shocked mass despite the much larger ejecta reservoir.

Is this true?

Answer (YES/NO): NO